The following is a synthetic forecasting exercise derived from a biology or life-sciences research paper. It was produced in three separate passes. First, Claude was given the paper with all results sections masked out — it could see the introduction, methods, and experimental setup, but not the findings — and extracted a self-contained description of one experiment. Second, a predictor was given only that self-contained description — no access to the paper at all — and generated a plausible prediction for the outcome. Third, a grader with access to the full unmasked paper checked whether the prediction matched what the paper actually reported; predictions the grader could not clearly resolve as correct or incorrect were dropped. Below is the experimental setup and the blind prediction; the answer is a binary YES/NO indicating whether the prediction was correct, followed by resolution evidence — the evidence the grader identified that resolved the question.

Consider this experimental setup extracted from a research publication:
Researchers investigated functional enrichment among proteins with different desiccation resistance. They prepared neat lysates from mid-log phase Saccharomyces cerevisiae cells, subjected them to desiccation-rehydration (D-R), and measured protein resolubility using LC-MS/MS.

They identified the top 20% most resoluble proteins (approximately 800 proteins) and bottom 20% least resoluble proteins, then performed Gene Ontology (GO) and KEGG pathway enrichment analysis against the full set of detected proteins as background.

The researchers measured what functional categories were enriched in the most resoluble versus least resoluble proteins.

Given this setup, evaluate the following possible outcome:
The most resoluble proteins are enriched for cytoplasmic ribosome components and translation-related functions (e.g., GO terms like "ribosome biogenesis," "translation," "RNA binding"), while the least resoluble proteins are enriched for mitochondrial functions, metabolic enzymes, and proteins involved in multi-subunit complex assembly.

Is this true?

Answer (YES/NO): NO